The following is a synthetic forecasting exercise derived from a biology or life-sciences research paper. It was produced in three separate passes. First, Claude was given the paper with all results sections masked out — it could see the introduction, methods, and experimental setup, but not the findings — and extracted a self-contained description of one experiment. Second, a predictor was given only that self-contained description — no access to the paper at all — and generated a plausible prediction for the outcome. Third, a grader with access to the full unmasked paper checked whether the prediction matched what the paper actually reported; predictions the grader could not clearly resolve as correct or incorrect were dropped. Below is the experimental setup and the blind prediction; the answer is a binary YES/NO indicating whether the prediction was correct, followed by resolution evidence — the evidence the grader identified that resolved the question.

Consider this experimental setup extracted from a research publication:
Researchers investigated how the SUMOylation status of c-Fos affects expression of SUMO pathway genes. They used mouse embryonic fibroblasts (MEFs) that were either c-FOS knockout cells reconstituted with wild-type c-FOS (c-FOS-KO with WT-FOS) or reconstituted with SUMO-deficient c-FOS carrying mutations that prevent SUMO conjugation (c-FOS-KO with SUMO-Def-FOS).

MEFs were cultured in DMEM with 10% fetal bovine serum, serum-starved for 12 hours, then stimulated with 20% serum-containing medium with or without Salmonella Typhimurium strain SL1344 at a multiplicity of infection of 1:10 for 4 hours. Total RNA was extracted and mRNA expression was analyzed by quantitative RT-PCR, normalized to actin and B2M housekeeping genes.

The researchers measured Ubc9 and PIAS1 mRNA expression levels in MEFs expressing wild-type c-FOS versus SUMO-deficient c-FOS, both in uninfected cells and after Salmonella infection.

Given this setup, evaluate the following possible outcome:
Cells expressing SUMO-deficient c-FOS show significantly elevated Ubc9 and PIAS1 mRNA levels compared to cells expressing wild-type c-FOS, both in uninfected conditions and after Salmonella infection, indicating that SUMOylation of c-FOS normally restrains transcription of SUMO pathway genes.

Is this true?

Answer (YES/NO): NO